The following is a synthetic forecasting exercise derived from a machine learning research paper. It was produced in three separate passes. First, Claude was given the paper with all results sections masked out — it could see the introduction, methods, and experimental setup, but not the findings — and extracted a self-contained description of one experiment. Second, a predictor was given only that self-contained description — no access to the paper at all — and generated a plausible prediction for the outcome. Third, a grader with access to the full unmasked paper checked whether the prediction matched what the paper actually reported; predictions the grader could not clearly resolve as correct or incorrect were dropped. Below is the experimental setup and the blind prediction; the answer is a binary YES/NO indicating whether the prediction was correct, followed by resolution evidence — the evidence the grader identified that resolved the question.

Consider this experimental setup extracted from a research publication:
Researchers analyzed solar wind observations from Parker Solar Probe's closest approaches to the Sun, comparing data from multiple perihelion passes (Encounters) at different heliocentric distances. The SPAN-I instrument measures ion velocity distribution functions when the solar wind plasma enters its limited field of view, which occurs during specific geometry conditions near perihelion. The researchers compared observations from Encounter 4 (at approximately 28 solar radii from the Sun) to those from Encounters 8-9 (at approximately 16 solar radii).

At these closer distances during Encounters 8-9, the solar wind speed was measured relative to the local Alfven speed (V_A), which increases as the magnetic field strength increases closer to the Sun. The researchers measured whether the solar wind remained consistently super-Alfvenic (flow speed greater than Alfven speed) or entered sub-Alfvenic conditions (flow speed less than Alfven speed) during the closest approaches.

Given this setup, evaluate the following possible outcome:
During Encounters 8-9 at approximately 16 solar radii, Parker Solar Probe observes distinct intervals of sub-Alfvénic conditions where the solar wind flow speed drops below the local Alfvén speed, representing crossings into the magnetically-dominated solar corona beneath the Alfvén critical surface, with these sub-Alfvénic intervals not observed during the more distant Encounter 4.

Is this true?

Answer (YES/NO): YES